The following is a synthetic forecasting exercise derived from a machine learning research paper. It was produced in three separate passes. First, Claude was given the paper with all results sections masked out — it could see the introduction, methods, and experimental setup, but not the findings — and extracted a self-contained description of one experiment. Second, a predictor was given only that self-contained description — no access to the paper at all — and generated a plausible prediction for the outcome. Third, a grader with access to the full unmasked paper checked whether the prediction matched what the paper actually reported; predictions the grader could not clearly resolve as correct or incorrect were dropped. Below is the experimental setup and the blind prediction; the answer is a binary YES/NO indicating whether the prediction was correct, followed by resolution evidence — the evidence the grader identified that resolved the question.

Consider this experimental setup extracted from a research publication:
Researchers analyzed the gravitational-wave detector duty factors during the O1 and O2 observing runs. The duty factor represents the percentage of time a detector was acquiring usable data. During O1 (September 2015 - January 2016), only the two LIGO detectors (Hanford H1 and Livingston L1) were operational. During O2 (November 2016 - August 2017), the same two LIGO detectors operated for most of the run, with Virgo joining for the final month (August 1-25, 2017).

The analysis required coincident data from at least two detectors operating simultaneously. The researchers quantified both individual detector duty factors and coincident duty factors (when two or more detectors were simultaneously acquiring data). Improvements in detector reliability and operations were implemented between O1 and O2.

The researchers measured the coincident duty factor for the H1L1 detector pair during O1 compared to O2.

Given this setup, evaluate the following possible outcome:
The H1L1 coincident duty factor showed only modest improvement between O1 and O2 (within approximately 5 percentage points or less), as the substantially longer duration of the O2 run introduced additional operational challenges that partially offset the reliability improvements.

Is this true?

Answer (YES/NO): NO